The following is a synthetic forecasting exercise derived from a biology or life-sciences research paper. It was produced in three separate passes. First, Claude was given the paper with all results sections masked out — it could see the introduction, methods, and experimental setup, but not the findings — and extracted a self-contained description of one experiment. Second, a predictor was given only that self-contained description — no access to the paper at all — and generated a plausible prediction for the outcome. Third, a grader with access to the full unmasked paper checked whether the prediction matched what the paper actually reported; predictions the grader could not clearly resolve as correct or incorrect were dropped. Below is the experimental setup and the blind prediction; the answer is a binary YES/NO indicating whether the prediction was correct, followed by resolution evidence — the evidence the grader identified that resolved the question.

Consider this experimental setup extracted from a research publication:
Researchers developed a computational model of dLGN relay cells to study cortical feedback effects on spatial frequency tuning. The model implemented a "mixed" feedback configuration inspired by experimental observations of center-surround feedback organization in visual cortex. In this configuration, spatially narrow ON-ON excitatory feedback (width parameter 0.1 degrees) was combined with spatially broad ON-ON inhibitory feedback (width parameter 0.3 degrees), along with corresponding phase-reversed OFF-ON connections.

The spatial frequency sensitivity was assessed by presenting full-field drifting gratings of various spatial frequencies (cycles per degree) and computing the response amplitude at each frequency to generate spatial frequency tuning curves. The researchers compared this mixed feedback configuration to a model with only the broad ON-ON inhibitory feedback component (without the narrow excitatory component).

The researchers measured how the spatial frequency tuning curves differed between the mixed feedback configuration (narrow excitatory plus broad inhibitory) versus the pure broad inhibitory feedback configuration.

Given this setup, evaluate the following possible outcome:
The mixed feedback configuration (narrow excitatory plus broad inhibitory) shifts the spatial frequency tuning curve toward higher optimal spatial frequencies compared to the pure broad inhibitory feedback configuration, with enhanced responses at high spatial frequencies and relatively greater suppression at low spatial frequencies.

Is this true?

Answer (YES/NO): NO